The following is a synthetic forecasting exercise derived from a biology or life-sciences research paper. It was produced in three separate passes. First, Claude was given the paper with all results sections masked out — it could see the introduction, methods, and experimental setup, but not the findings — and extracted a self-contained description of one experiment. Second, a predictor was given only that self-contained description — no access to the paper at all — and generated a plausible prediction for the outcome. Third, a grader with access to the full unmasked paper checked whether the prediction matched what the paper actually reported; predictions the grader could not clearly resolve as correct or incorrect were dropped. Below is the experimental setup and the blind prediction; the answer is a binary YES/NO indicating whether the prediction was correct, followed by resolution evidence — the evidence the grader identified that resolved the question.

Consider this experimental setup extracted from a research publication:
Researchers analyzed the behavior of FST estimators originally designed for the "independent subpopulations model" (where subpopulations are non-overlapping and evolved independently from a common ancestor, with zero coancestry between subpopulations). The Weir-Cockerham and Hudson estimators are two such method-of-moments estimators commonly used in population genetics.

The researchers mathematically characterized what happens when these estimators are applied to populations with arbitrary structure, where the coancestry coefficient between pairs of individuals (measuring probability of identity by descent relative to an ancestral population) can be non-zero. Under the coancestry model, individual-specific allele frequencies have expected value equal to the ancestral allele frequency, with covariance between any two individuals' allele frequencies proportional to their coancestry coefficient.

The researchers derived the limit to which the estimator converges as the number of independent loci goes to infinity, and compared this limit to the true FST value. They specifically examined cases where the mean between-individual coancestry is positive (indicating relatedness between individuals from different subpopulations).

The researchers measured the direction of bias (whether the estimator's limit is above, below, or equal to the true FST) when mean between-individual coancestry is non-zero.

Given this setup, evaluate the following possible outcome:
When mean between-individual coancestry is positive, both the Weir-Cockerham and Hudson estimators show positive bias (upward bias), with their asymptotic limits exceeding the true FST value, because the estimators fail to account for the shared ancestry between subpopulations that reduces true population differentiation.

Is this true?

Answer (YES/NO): NO